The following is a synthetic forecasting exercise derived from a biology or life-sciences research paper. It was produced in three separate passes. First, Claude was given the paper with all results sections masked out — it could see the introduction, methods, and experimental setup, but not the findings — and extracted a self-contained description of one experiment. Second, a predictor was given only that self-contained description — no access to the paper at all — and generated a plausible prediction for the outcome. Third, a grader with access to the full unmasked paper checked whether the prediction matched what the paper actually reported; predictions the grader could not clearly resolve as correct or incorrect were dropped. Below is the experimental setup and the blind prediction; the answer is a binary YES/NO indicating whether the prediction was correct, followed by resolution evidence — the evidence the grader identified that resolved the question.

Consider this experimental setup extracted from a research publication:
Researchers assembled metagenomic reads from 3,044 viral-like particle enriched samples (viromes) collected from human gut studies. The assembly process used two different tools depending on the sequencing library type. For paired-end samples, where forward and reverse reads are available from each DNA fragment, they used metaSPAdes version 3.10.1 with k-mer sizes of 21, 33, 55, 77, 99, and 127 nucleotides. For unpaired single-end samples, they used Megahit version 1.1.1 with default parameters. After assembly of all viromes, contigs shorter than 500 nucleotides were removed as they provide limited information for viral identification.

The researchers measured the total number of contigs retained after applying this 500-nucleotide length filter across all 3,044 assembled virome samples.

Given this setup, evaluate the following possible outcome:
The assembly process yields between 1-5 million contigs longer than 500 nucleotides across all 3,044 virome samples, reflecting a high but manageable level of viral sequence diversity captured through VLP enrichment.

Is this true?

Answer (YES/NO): NO